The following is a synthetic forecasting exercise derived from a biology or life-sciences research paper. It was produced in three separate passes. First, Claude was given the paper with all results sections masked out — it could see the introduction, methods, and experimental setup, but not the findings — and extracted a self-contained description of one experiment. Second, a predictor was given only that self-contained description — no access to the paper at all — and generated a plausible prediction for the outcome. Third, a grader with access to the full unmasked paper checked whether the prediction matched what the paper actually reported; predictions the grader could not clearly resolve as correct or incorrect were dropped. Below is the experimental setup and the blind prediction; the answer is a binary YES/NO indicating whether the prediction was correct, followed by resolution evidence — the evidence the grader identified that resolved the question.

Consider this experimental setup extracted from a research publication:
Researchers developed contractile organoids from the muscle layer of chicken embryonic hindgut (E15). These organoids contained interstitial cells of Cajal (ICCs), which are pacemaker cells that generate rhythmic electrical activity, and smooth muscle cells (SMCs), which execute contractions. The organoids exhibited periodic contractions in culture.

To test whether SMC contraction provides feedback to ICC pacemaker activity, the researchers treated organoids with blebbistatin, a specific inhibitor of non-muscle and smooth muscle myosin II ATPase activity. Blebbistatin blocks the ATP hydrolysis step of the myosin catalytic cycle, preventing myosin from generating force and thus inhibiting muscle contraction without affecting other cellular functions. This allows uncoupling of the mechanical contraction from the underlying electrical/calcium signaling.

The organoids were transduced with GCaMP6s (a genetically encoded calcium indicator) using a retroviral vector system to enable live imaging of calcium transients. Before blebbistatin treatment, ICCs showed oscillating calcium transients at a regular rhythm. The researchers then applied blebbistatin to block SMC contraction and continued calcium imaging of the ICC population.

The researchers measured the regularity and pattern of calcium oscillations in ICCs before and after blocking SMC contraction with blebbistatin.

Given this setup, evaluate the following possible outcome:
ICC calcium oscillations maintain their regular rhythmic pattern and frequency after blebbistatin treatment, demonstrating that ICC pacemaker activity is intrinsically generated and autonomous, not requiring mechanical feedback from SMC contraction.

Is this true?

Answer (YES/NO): NO